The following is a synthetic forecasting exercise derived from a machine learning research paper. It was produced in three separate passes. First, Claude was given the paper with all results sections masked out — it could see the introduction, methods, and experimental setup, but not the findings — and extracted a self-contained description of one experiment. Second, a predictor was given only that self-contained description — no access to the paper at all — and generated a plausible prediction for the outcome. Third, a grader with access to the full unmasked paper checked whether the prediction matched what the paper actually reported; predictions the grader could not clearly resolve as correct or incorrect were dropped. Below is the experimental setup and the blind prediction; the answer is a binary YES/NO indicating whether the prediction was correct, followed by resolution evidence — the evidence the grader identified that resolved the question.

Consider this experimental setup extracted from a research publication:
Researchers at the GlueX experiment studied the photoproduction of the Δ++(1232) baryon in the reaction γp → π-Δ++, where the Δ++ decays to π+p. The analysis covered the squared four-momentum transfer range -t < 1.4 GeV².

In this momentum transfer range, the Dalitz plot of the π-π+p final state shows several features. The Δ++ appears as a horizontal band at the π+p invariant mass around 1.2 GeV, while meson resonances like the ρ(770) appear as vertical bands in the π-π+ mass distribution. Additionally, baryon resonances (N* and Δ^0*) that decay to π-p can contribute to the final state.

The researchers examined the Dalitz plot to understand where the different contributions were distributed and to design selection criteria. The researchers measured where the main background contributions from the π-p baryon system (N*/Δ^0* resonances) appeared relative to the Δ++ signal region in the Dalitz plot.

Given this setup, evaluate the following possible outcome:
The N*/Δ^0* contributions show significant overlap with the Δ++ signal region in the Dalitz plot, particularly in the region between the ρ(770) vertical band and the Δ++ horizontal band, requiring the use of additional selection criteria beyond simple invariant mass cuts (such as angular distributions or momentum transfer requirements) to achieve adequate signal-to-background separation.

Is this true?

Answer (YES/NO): NO